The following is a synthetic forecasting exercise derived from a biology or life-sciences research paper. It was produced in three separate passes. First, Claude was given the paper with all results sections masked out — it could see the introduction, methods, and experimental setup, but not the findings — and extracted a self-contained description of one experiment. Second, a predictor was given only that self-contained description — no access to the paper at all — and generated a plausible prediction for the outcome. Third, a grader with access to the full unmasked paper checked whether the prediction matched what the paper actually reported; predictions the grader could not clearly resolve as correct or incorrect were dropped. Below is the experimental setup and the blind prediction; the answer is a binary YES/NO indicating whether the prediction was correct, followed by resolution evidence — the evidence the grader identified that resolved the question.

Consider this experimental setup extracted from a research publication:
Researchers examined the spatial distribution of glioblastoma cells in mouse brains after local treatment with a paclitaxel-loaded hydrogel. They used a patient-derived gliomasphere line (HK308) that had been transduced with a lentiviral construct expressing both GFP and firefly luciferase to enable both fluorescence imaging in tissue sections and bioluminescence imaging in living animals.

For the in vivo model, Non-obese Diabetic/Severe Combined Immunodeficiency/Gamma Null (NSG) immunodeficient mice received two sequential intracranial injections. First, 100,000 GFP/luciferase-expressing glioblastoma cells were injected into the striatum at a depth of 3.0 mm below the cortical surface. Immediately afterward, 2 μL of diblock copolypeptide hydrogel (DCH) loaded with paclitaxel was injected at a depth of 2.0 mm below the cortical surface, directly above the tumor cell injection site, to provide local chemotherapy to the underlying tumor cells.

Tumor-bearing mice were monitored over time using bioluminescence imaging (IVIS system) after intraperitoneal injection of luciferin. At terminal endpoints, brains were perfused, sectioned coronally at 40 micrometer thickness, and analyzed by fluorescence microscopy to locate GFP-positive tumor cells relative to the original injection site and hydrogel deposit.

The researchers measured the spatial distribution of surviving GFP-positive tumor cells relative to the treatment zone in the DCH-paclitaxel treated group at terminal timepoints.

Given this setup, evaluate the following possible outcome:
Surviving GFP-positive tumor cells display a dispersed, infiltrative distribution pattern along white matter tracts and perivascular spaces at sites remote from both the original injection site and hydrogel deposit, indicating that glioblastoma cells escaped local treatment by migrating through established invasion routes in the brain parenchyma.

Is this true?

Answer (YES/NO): NO